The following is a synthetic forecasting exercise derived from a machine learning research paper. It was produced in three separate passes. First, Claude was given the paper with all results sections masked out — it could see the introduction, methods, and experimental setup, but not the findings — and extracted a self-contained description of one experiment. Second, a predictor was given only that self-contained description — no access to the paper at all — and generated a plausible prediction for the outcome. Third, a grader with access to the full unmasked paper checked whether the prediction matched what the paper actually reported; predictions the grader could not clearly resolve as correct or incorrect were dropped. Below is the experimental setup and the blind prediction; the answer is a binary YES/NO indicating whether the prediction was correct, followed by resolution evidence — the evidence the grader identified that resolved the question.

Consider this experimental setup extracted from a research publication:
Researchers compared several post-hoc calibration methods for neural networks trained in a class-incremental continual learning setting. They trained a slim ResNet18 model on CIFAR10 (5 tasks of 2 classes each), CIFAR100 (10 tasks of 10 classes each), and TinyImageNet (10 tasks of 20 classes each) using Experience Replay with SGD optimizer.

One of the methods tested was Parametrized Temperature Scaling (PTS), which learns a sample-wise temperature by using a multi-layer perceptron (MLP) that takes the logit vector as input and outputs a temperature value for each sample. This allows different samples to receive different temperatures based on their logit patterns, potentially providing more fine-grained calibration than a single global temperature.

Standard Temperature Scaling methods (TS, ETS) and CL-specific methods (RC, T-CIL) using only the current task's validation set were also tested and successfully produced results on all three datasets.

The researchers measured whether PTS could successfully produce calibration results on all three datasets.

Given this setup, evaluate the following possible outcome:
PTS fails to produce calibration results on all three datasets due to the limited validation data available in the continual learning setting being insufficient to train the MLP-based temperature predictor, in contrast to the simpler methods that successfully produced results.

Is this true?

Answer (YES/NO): NO